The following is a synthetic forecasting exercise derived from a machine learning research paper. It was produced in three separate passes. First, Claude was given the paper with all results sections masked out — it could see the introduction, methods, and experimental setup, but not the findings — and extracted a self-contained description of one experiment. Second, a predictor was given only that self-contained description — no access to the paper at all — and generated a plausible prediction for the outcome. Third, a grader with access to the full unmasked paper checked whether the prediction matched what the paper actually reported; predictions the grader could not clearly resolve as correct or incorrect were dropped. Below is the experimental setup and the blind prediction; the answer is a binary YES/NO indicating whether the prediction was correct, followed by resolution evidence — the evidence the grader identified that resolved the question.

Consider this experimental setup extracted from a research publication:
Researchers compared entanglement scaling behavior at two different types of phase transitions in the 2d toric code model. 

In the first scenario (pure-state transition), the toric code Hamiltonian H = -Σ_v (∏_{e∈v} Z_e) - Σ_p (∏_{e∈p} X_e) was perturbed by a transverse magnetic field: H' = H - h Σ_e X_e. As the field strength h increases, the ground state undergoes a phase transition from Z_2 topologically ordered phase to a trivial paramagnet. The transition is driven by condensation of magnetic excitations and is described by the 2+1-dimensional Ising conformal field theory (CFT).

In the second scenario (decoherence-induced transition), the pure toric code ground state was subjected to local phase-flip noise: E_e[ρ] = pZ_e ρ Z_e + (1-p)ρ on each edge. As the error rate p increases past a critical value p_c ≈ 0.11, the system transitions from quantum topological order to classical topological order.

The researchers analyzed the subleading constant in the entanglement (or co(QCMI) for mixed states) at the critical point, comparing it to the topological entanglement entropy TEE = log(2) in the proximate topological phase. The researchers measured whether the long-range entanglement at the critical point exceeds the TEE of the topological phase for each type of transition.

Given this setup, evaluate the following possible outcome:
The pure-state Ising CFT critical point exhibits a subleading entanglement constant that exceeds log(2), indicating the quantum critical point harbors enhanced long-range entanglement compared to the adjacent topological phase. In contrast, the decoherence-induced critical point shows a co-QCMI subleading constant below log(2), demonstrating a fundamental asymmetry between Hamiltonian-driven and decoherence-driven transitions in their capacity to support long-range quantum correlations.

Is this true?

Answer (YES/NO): YES